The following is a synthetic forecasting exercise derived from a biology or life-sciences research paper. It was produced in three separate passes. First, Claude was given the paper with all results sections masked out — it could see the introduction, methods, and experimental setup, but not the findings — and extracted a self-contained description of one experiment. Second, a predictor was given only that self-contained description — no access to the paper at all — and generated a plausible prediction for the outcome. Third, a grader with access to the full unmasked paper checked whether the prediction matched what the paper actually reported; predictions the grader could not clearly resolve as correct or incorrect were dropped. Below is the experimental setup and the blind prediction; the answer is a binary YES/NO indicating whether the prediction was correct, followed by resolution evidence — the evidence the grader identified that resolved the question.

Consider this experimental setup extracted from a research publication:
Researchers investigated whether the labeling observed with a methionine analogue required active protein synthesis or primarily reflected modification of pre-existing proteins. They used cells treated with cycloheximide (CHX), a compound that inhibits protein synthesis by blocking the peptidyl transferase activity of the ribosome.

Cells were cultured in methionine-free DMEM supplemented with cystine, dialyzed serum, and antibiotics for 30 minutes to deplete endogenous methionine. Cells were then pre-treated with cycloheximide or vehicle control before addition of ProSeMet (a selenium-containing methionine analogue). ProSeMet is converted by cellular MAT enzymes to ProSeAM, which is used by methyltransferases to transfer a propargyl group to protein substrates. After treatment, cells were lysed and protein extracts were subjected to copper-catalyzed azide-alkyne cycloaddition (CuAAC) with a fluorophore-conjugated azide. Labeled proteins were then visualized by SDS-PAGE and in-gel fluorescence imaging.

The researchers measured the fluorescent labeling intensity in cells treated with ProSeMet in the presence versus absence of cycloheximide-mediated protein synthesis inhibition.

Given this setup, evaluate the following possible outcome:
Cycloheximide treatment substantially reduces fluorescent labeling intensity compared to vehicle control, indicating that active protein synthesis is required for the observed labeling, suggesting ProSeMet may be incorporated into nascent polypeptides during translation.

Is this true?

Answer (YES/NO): NO